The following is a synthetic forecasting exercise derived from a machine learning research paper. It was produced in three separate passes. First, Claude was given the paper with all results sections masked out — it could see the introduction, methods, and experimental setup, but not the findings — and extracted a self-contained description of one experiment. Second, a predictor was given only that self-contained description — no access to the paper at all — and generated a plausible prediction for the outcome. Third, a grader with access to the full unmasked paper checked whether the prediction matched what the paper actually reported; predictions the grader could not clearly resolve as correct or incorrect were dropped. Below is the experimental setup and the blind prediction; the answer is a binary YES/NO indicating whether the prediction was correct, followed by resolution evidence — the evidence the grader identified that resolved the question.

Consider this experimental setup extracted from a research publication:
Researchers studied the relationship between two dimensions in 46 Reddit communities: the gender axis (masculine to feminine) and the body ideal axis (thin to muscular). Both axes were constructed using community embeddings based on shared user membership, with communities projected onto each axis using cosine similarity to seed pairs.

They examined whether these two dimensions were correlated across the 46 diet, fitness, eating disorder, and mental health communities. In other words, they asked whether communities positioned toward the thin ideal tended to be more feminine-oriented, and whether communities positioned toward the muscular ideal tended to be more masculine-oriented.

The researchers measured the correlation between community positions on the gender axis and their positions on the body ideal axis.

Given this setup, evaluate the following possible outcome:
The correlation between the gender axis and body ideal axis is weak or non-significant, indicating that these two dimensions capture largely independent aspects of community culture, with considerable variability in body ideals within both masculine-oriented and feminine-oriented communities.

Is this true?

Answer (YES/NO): NO